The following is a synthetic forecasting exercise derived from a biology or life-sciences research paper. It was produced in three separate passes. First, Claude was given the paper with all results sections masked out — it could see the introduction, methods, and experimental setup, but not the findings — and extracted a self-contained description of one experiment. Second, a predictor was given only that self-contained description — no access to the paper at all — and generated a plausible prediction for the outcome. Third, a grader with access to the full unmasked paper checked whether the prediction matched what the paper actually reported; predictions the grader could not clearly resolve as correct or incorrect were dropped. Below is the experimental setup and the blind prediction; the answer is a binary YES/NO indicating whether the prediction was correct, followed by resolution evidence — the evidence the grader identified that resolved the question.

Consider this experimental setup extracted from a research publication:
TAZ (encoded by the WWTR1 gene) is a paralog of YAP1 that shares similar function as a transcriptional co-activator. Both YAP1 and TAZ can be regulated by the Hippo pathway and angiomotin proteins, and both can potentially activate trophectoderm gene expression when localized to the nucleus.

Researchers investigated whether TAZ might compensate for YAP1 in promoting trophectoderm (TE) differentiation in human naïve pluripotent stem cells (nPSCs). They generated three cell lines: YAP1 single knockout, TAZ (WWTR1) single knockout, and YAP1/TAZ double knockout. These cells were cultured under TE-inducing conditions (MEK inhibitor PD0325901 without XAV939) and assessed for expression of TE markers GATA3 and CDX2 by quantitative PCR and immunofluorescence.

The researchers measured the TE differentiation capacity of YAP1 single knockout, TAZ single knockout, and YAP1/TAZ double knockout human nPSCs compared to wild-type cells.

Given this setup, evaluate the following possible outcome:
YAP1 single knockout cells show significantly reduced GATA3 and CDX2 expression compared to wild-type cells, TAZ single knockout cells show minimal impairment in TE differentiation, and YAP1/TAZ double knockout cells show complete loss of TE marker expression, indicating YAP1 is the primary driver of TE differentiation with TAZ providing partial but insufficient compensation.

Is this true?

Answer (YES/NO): NO